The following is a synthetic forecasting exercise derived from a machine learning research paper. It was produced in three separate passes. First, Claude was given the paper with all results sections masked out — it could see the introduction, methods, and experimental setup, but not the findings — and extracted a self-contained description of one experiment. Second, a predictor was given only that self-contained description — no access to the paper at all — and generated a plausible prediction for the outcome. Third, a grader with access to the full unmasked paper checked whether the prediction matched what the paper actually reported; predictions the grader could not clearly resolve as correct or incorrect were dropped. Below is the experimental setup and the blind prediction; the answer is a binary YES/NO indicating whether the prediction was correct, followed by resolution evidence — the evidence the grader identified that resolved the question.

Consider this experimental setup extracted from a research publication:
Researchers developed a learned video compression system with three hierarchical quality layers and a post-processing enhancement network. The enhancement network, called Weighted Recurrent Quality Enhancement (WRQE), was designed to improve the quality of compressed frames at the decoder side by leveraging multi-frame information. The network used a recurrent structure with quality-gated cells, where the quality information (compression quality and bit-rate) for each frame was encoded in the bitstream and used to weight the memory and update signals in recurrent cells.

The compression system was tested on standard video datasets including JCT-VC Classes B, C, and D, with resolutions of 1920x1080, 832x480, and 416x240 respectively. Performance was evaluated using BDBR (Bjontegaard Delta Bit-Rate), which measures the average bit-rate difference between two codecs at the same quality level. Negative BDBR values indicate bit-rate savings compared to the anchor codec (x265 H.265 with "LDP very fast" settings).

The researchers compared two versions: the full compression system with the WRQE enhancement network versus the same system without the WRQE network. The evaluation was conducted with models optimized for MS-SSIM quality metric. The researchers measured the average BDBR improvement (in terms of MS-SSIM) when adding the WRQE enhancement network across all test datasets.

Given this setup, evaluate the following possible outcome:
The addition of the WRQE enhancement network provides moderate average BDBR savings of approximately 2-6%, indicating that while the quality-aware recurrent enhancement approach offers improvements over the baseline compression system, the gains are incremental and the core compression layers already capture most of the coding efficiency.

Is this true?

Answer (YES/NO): NO